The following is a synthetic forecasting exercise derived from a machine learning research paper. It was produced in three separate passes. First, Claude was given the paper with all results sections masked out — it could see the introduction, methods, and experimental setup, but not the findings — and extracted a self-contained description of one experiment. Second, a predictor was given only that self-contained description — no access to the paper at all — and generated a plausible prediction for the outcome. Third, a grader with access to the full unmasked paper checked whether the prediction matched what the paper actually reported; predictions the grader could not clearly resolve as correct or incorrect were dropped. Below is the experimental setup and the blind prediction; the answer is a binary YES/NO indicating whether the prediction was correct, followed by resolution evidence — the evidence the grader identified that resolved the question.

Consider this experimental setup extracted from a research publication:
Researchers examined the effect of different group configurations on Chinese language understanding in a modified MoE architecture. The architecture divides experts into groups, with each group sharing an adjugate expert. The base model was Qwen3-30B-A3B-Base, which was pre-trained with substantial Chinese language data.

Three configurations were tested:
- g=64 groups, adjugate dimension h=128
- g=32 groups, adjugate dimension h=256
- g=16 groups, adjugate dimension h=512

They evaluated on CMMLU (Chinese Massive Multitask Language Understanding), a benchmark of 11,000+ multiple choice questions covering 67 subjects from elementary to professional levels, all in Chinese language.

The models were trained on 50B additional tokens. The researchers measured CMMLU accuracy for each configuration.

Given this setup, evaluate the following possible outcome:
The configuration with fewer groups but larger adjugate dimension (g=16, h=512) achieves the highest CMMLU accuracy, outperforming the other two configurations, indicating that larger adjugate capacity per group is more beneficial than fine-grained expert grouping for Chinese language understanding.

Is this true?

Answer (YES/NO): NO